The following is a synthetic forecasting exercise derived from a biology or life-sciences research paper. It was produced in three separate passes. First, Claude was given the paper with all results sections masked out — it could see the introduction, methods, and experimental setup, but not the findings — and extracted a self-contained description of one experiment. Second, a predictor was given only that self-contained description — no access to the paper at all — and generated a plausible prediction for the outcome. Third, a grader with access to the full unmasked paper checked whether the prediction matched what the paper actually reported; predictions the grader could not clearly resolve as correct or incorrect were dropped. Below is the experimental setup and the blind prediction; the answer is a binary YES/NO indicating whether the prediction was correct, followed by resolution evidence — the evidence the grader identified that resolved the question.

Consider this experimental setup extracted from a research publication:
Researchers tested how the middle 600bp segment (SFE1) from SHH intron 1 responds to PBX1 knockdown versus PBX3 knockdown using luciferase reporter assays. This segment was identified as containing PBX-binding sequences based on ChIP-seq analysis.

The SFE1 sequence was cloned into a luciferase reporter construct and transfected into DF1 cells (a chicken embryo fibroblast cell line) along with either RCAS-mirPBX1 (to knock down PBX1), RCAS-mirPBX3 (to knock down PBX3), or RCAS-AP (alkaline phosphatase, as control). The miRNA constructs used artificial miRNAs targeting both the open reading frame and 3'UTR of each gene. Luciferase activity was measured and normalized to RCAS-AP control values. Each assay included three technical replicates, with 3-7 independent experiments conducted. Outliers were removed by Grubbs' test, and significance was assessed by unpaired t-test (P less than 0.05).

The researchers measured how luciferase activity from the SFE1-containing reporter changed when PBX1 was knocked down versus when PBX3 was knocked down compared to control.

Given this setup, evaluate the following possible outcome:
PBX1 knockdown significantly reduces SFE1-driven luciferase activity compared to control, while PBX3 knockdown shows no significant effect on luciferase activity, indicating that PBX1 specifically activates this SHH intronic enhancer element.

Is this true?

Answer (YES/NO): NO